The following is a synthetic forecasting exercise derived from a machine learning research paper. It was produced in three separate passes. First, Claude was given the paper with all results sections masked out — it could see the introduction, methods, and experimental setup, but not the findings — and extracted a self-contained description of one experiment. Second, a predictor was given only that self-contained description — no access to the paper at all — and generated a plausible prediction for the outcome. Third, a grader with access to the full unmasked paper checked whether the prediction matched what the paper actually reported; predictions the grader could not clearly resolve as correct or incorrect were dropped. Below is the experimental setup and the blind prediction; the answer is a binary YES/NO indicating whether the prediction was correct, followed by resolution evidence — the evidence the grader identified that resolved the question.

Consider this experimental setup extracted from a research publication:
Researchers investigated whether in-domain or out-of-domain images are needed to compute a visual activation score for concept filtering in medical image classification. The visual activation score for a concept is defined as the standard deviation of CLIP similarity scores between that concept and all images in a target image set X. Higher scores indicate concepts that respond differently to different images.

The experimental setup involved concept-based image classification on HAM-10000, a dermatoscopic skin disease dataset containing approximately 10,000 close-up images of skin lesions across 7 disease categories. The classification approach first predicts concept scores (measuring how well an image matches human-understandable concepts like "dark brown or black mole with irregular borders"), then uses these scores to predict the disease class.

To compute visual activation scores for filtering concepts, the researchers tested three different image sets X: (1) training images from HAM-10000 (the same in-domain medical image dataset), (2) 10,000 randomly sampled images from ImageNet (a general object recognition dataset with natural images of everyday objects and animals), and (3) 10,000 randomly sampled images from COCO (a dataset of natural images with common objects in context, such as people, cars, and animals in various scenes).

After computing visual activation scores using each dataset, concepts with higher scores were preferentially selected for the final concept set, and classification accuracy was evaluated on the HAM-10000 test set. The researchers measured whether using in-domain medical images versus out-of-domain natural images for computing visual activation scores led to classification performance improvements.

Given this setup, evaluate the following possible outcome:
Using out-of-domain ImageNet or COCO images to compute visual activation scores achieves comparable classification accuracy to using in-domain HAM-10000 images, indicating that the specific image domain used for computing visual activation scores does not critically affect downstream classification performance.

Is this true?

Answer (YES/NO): YES